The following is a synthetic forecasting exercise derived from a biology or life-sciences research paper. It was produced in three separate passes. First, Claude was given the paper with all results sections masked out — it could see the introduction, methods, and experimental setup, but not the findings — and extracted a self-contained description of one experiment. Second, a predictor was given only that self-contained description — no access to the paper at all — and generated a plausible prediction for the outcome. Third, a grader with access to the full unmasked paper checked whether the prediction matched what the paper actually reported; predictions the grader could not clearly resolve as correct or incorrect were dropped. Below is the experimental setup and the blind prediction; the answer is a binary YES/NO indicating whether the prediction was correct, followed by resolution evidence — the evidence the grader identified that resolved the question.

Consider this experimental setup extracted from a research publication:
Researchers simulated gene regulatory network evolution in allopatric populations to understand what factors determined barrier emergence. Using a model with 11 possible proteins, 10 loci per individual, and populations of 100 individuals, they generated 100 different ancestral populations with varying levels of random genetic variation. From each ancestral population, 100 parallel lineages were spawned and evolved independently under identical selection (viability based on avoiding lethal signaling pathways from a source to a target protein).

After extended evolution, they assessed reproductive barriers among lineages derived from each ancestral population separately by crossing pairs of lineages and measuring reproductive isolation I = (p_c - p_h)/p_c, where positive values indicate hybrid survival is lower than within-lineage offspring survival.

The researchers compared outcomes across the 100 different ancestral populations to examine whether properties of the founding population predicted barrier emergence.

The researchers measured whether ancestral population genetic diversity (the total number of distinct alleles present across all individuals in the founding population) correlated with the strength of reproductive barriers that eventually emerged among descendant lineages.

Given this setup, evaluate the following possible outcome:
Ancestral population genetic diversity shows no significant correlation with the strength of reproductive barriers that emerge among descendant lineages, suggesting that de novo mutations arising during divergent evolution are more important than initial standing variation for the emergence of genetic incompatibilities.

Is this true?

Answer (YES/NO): NO